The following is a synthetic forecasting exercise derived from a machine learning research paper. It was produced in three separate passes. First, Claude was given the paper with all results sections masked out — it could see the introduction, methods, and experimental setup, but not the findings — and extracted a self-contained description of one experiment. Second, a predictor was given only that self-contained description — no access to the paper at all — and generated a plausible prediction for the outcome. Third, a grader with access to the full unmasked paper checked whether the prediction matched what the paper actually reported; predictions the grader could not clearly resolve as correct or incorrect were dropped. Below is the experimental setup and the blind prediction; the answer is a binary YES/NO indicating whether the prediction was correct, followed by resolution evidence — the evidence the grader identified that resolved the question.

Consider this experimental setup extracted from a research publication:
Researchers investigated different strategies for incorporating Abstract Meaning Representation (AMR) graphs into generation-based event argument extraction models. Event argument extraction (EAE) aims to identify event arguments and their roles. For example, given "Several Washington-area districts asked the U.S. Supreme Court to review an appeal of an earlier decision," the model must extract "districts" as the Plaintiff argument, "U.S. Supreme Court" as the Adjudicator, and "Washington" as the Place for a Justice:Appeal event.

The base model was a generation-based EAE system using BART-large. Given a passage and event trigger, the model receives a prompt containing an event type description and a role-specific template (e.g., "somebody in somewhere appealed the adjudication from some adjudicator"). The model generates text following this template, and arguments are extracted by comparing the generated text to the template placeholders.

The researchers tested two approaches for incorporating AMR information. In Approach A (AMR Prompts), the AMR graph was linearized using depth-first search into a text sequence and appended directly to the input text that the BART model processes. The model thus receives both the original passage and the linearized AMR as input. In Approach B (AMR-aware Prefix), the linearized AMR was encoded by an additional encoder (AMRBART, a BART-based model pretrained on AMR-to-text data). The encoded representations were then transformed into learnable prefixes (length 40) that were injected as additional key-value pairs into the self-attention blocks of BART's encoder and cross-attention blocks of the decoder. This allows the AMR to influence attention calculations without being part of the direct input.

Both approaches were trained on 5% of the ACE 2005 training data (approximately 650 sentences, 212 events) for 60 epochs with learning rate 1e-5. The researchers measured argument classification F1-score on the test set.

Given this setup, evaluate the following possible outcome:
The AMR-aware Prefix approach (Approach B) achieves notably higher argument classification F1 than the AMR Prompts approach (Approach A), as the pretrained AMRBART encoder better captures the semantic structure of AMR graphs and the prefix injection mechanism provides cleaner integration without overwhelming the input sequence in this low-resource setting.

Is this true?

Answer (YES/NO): YES